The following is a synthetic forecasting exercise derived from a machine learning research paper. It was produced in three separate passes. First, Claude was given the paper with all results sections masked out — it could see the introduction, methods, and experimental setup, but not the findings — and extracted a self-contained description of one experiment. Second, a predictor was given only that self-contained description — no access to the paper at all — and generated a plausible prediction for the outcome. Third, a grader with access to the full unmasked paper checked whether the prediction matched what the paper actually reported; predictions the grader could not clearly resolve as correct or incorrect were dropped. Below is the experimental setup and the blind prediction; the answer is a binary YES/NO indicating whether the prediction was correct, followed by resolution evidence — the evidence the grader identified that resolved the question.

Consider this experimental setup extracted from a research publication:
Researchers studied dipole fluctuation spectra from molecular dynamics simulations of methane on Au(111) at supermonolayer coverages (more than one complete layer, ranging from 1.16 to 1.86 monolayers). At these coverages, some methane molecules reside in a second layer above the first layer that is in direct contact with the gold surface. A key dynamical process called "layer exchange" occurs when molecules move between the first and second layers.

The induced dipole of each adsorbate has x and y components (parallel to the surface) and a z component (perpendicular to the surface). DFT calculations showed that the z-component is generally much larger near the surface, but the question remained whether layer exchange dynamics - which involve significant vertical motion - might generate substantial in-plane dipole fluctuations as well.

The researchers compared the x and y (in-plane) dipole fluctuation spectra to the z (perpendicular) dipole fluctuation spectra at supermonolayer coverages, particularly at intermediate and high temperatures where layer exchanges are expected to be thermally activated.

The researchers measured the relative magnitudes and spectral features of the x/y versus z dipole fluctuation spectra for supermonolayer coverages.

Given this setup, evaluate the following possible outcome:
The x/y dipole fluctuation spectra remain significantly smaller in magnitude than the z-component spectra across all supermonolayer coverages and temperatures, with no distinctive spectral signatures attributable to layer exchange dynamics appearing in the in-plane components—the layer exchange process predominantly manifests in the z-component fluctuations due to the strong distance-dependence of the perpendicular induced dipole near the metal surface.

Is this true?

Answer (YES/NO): YES